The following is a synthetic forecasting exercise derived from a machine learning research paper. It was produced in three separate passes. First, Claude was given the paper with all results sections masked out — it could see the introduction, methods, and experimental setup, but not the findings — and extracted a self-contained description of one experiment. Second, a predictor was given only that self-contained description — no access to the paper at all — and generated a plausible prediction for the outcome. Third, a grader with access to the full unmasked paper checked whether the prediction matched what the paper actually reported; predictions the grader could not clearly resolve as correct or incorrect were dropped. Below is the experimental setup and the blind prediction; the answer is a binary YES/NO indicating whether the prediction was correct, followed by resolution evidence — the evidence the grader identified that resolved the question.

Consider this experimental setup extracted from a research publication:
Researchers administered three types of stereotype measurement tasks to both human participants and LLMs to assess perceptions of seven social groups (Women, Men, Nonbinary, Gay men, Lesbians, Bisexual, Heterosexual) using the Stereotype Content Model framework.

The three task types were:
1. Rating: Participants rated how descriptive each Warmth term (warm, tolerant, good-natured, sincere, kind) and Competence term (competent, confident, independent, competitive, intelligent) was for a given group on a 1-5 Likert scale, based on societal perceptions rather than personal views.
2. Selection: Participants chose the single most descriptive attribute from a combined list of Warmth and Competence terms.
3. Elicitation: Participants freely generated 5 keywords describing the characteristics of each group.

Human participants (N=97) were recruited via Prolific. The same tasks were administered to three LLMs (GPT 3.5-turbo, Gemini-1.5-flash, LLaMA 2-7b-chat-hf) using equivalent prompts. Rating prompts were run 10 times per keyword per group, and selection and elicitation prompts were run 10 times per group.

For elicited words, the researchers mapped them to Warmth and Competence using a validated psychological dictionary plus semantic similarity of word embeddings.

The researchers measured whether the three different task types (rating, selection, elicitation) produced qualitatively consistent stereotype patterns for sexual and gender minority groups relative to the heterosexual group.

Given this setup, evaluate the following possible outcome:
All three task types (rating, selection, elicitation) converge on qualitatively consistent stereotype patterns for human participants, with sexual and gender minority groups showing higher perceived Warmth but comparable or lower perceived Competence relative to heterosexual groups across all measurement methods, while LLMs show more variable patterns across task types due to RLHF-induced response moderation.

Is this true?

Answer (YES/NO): NO